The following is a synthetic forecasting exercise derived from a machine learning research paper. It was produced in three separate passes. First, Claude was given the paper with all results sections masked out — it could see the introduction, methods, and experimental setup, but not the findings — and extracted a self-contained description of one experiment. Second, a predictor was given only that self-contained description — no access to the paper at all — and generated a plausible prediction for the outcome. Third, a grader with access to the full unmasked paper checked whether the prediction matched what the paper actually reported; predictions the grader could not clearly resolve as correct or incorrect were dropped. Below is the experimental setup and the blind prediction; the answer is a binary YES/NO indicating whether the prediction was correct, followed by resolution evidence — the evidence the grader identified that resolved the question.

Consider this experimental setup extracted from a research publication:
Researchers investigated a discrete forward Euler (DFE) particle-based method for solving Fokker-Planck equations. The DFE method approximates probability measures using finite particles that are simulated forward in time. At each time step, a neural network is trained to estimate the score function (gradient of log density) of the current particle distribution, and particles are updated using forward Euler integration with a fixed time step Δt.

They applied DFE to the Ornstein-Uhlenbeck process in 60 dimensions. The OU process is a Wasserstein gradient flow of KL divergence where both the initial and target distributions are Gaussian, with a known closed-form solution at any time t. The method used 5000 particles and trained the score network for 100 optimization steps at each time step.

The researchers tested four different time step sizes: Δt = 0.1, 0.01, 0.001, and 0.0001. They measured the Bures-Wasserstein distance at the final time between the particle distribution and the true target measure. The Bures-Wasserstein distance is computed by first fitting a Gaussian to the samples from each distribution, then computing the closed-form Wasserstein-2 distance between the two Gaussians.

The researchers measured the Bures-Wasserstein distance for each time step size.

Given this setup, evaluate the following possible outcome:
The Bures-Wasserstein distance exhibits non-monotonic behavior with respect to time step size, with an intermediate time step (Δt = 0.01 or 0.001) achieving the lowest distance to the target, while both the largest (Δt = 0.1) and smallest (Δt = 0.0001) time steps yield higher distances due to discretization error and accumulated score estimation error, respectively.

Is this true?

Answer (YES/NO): YES